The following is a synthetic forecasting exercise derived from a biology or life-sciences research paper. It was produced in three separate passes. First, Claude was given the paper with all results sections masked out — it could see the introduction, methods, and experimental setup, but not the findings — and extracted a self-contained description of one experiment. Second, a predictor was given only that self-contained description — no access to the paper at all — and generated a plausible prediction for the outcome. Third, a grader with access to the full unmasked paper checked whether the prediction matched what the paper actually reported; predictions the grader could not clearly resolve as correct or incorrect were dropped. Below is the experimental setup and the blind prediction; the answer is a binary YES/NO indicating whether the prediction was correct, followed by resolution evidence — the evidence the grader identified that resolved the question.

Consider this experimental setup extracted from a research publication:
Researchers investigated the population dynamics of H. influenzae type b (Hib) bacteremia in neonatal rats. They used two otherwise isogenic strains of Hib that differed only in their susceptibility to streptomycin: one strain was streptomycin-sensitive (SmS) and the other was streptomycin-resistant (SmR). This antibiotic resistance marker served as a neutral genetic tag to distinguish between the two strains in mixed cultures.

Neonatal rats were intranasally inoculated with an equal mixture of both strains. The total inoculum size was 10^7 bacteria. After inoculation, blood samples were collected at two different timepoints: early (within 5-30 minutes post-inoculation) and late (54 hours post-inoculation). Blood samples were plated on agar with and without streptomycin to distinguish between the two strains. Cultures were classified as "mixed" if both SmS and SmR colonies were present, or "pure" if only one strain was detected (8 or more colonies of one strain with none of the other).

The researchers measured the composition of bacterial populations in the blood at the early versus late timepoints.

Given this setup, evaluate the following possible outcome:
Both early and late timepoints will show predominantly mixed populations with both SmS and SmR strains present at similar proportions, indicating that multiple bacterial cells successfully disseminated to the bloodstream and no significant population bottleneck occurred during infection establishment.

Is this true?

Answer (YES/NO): NO